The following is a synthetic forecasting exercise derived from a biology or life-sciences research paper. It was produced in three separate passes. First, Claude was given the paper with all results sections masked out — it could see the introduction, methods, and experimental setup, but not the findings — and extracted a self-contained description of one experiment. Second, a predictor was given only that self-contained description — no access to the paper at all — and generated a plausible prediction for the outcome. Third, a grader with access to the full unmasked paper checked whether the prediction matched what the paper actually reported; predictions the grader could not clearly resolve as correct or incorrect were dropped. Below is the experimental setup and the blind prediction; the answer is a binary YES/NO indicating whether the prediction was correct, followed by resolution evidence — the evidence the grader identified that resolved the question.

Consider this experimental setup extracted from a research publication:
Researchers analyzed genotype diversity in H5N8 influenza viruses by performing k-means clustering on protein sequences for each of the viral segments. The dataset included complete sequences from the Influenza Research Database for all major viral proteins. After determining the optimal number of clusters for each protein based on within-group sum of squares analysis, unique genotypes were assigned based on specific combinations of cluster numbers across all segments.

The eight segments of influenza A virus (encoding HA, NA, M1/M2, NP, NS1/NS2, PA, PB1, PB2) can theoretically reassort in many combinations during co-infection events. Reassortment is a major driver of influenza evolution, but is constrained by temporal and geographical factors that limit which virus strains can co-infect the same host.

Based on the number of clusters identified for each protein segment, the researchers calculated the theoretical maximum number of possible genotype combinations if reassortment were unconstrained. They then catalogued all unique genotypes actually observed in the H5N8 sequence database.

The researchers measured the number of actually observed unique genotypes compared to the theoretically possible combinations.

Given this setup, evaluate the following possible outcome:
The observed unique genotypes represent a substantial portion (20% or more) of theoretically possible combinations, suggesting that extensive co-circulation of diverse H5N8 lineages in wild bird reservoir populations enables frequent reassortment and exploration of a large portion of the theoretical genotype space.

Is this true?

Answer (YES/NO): NO